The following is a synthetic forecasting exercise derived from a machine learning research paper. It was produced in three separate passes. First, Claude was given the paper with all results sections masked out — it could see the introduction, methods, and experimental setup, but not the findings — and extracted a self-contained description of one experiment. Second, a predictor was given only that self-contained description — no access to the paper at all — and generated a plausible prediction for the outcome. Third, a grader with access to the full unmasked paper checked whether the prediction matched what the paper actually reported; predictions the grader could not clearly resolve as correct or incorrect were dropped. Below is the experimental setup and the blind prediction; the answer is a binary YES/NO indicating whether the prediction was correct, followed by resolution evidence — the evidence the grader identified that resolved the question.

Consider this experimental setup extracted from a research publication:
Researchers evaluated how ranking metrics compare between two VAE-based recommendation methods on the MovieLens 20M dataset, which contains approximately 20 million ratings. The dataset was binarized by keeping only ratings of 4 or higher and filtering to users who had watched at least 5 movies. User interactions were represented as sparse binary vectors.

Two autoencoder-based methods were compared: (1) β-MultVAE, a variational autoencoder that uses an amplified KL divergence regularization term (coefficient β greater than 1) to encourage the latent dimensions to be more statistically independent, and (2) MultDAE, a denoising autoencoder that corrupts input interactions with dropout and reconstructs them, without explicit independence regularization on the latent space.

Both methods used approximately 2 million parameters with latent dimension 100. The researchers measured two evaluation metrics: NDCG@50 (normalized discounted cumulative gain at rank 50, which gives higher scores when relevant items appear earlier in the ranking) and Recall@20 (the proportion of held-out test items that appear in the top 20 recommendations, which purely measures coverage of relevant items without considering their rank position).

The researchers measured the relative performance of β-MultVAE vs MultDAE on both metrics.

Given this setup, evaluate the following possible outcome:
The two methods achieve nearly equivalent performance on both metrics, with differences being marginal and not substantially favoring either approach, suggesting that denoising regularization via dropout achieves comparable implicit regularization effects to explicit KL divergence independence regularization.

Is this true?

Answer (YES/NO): NO